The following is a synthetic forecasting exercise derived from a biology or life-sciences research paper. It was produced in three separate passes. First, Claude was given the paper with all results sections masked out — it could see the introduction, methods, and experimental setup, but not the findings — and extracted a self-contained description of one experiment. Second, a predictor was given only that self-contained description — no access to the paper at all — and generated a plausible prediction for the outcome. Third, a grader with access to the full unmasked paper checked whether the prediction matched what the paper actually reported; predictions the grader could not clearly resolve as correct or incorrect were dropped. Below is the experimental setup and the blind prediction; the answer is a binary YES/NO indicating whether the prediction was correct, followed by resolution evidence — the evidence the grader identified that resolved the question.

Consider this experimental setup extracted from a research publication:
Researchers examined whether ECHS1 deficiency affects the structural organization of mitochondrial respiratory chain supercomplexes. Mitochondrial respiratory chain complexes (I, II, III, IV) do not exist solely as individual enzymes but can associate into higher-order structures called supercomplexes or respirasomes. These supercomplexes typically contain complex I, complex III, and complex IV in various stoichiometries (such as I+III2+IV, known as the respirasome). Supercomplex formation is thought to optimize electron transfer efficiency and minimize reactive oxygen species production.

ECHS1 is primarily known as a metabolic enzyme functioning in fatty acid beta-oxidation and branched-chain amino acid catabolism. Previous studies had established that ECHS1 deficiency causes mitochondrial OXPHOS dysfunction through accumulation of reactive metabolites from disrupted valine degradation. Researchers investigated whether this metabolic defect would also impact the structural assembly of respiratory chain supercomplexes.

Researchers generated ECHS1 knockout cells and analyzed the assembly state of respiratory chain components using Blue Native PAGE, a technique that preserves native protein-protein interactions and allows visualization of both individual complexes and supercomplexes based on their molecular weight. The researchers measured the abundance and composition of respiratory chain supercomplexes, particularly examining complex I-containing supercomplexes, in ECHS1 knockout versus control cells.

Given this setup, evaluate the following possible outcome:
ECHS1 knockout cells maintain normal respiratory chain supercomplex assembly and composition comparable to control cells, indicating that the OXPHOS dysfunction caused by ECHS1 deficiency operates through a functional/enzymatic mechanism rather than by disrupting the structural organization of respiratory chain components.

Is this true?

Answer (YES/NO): NO